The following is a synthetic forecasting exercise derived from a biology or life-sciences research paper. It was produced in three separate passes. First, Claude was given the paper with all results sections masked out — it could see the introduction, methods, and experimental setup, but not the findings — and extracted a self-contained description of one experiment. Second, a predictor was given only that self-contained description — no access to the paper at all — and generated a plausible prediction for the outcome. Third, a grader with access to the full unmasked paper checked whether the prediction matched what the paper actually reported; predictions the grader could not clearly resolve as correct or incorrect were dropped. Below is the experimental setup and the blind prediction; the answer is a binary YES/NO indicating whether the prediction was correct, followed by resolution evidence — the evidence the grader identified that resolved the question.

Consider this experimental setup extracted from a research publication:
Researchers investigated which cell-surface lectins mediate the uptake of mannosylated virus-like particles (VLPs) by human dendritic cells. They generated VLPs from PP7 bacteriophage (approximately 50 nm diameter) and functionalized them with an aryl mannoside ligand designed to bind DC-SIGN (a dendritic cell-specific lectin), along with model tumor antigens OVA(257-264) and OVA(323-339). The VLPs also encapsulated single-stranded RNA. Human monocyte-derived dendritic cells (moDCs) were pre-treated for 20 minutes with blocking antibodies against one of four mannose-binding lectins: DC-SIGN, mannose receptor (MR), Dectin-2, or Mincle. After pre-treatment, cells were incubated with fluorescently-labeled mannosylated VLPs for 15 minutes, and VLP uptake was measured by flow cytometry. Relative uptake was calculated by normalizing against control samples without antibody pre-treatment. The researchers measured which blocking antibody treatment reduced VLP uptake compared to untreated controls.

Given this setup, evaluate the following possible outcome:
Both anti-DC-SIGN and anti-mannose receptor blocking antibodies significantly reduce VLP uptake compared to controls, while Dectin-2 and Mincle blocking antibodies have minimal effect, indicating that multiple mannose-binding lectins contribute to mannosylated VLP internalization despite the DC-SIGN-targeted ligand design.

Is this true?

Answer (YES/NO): NO